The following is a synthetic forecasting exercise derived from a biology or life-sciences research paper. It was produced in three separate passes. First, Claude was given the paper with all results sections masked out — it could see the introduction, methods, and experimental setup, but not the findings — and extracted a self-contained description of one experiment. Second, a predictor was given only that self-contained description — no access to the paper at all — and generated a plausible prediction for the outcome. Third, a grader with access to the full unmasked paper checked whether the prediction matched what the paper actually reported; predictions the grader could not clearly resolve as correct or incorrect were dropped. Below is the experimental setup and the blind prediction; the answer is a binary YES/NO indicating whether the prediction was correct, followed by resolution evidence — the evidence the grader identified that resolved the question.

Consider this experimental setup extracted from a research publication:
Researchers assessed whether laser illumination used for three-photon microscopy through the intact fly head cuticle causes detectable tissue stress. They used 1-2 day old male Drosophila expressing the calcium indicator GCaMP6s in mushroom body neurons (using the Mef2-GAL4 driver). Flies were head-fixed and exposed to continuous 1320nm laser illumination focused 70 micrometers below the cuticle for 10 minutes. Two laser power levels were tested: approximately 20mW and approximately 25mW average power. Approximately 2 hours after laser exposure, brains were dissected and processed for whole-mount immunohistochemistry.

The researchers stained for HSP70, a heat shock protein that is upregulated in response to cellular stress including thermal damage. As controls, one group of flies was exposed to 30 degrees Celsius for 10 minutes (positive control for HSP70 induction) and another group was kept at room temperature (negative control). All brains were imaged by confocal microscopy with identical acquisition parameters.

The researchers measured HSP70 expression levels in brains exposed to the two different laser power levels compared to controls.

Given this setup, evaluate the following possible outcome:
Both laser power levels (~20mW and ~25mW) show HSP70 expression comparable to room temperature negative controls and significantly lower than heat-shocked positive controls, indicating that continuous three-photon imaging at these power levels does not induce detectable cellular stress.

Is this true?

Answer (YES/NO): NO